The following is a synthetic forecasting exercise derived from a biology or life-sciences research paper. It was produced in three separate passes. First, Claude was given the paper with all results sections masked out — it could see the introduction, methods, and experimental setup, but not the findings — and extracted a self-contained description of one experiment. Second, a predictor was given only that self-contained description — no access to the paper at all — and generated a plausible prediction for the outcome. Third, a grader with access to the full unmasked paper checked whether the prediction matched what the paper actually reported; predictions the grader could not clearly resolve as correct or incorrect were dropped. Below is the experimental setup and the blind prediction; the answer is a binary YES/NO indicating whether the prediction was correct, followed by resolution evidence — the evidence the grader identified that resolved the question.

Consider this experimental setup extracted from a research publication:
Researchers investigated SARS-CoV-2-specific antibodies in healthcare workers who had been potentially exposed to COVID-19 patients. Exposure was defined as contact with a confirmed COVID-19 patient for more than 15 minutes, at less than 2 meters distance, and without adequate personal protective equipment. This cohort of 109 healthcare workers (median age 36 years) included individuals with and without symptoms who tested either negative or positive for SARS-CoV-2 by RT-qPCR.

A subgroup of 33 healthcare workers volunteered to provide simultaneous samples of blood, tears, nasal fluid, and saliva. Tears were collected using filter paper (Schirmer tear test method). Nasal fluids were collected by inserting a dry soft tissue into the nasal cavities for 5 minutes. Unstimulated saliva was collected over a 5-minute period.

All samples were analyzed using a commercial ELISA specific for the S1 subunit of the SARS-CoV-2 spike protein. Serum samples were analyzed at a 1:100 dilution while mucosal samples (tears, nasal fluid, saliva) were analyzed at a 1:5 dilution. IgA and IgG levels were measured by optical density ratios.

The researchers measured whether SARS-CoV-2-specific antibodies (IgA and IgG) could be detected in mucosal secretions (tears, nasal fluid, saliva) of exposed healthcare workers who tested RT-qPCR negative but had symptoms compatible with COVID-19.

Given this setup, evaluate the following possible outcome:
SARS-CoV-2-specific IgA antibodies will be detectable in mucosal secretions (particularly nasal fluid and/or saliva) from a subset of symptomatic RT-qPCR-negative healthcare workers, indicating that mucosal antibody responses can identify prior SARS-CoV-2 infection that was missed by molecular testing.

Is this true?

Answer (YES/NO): YES